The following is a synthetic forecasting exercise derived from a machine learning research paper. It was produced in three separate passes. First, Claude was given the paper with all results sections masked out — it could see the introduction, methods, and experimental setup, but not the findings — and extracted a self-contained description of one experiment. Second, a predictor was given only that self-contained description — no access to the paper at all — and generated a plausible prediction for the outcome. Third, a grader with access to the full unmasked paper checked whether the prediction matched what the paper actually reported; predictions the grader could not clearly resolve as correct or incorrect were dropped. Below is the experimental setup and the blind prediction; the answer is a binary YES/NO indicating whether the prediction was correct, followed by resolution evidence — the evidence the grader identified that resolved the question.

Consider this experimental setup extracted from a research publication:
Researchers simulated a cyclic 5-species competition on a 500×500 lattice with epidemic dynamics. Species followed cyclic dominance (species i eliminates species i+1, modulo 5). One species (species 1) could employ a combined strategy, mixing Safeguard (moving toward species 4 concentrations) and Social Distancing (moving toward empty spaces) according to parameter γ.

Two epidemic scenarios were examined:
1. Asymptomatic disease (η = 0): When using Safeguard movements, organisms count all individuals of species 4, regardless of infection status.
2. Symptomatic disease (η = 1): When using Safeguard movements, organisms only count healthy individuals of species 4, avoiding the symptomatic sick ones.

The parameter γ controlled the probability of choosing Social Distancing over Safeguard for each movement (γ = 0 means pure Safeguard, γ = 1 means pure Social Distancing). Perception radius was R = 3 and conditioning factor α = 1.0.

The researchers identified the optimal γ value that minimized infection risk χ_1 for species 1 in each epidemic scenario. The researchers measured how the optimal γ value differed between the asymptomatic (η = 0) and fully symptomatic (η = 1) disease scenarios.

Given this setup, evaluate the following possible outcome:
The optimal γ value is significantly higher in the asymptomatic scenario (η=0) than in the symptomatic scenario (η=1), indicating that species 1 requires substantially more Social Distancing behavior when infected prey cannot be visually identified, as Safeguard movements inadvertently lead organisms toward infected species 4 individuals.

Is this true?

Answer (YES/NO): YES